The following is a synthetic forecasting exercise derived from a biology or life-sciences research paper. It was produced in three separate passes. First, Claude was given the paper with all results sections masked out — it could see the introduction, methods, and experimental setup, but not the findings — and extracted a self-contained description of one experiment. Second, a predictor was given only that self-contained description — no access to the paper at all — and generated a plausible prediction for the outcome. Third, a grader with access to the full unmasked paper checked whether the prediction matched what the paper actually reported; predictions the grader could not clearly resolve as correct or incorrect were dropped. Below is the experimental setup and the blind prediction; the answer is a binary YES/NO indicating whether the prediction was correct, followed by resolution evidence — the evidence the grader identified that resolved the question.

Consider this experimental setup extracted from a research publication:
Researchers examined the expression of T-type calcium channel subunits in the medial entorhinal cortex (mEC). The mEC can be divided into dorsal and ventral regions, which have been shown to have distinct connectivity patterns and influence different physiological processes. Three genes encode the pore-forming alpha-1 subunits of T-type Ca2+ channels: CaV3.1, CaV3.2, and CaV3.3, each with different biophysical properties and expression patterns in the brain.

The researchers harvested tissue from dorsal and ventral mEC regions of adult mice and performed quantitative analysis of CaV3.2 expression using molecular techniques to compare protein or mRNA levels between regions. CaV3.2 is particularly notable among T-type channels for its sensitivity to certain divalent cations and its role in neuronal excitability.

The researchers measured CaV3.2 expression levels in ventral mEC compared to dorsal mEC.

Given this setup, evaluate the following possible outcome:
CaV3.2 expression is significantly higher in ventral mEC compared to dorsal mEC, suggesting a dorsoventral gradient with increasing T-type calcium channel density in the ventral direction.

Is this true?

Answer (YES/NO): YES